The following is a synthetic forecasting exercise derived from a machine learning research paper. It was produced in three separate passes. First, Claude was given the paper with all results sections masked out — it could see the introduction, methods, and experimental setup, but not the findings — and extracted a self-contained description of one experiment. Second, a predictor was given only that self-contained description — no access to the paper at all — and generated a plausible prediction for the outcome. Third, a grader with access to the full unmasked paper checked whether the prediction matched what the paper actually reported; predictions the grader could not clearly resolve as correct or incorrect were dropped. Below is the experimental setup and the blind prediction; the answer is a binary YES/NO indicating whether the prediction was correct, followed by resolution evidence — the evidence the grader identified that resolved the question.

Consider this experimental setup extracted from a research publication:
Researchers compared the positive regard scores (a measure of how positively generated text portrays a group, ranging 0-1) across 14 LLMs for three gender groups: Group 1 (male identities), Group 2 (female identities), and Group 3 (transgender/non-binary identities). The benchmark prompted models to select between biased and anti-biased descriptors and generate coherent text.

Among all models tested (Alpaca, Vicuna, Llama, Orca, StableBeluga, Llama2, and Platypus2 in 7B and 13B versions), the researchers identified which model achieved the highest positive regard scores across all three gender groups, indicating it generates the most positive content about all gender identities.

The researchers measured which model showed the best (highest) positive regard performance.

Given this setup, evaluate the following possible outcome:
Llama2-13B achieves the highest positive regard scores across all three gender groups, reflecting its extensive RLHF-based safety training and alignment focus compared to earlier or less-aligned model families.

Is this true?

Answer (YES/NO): YES